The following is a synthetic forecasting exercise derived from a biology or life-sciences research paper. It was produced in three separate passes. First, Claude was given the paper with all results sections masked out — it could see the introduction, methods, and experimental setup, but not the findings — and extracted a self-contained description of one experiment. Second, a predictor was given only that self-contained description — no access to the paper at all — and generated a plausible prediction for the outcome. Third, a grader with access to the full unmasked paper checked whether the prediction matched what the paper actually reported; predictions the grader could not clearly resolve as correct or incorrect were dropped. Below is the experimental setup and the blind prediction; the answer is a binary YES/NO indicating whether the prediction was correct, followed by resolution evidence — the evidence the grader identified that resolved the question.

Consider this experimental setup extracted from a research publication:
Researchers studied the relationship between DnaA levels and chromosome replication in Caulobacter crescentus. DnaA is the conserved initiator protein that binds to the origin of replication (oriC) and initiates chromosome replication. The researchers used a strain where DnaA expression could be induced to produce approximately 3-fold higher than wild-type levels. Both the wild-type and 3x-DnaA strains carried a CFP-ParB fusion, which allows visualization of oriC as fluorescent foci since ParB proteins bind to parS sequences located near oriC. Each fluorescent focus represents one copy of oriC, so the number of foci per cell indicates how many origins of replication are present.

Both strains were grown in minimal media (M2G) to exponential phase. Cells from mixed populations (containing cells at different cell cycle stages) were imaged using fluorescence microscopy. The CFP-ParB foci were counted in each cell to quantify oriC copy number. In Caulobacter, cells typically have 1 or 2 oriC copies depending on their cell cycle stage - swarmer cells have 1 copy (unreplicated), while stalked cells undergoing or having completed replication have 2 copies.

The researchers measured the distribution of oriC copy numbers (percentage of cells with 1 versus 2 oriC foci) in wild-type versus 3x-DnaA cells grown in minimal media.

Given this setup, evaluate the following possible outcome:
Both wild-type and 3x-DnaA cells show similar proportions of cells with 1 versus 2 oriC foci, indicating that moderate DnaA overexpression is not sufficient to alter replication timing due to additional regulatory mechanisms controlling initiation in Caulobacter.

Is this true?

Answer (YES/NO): YES